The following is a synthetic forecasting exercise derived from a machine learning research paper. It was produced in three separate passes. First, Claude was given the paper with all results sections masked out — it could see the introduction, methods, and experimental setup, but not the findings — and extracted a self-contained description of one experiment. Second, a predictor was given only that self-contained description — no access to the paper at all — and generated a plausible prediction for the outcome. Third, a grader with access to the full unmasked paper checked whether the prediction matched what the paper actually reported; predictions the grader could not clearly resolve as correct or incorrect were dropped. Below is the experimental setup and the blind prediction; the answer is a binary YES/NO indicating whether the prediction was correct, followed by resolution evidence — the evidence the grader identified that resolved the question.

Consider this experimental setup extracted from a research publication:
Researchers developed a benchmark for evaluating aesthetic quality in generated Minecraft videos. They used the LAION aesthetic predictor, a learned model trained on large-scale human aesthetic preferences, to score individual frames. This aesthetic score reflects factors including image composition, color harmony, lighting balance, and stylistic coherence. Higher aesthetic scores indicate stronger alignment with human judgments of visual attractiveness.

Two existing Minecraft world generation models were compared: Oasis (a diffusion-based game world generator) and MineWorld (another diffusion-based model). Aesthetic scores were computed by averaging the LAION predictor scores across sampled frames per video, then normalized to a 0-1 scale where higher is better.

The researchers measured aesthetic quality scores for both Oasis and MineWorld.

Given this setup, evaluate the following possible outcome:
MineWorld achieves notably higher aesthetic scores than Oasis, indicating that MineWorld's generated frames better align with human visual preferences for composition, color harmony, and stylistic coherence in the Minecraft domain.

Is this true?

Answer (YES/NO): NO